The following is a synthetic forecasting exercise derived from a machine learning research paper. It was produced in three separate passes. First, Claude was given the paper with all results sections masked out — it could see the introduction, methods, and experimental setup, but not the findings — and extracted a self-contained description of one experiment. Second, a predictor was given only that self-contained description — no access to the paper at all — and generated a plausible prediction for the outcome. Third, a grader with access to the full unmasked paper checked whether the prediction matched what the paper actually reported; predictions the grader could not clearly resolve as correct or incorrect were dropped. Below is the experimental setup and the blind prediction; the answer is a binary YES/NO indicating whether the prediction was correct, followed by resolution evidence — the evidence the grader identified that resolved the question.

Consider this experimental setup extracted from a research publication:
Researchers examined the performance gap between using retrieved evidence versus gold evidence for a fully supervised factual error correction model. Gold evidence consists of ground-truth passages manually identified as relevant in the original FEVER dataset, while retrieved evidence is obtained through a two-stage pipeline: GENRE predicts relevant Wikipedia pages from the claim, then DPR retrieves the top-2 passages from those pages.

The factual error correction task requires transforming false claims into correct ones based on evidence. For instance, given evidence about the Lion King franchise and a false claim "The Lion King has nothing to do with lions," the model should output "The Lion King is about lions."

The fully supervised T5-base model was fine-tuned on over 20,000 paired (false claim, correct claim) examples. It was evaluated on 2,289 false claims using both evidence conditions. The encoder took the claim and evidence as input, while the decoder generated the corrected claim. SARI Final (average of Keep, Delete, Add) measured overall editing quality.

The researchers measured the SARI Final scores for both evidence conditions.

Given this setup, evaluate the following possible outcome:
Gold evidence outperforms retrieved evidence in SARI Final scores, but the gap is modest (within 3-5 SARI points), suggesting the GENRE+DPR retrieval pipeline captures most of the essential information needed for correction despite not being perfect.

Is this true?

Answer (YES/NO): NO